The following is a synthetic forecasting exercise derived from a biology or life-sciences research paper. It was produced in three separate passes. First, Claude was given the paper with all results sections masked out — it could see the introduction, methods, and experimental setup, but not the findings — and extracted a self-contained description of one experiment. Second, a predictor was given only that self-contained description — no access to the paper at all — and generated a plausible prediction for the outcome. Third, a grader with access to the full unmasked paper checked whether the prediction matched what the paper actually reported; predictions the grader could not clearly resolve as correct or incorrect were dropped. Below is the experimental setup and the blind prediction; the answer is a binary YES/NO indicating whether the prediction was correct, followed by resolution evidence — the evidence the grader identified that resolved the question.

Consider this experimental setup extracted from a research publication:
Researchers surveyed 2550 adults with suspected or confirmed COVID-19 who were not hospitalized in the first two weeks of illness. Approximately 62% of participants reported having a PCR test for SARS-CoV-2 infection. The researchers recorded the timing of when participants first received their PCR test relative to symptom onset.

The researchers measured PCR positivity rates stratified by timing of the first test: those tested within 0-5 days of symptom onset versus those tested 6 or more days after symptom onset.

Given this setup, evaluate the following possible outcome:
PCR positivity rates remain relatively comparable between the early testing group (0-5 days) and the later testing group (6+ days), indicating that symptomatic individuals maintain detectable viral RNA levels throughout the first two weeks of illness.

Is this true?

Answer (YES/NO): NO